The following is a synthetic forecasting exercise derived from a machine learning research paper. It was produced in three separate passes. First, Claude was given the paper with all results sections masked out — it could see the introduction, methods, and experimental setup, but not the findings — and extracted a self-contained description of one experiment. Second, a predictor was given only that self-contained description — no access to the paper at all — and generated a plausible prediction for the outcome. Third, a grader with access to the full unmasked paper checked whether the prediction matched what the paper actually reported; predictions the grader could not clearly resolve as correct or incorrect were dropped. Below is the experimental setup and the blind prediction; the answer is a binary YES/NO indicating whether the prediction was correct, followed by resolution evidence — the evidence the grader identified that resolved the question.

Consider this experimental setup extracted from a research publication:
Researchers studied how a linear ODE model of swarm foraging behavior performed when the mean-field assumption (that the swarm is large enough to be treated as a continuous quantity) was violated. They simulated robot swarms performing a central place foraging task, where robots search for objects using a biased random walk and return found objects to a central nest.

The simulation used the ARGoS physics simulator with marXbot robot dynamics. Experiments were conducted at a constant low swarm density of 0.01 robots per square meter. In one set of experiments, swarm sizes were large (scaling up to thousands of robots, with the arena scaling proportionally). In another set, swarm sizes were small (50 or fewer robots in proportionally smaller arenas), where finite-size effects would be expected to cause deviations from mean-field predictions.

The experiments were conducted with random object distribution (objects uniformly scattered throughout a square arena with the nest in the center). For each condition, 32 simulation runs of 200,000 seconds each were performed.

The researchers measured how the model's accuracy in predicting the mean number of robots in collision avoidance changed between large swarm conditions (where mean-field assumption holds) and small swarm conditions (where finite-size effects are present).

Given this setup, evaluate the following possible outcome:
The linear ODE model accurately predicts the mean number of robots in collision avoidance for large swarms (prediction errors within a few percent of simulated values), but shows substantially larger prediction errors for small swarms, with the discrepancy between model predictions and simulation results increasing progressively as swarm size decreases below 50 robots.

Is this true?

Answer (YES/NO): NO